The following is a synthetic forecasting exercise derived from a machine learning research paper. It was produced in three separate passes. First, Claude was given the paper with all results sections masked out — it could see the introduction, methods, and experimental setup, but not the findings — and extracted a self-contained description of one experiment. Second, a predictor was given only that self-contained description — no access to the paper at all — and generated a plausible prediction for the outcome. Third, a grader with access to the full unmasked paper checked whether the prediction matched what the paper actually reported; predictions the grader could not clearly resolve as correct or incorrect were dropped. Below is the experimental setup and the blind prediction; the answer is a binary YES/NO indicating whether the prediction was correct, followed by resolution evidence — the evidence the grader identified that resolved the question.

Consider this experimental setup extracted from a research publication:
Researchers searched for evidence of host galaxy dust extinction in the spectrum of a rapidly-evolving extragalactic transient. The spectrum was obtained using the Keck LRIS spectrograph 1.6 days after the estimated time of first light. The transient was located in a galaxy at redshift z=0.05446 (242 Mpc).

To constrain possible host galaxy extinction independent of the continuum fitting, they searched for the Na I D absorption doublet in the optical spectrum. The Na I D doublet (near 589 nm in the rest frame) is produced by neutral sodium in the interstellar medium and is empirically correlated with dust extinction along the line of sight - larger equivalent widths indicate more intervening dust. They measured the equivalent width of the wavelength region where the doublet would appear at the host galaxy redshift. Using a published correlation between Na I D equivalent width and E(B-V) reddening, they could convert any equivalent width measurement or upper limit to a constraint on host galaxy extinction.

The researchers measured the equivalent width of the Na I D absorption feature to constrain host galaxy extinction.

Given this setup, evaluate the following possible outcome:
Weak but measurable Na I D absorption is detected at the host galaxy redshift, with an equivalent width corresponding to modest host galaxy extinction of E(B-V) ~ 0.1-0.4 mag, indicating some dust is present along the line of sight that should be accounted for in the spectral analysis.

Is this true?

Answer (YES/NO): NO